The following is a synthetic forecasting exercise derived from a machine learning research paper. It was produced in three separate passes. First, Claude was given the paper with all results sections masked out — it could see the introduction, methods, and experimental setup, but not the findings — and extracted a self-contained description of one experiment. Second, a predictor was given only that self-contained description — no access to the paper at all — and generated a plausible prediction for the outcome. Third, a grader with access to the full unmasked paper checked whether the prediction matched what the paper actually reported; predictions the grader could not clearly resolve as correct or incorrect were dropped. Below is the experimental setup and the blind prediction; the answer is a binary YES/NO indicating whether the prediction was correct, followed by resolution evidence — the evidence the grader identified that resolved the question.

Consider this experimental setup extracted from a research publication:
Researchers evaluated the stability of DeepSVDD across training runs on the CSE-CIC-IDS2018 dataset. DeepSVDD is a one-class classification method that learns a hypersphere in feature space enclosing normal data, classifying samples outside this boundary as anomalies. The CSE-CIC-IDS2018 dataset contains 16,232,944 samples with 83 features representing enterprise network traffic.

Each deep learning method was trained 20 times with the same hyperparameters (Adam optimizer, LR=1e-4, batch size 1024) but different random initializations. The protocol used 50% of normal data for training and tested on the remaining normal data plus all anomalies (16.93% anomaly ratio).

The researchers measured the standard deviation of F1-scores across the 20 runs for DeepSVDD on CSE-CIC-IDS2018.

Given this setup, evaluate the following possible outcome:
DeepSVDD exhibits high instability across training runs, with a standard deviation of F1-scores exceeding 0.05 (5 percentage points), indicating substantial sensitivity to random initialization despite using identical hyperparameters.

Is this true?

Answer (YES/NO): YES